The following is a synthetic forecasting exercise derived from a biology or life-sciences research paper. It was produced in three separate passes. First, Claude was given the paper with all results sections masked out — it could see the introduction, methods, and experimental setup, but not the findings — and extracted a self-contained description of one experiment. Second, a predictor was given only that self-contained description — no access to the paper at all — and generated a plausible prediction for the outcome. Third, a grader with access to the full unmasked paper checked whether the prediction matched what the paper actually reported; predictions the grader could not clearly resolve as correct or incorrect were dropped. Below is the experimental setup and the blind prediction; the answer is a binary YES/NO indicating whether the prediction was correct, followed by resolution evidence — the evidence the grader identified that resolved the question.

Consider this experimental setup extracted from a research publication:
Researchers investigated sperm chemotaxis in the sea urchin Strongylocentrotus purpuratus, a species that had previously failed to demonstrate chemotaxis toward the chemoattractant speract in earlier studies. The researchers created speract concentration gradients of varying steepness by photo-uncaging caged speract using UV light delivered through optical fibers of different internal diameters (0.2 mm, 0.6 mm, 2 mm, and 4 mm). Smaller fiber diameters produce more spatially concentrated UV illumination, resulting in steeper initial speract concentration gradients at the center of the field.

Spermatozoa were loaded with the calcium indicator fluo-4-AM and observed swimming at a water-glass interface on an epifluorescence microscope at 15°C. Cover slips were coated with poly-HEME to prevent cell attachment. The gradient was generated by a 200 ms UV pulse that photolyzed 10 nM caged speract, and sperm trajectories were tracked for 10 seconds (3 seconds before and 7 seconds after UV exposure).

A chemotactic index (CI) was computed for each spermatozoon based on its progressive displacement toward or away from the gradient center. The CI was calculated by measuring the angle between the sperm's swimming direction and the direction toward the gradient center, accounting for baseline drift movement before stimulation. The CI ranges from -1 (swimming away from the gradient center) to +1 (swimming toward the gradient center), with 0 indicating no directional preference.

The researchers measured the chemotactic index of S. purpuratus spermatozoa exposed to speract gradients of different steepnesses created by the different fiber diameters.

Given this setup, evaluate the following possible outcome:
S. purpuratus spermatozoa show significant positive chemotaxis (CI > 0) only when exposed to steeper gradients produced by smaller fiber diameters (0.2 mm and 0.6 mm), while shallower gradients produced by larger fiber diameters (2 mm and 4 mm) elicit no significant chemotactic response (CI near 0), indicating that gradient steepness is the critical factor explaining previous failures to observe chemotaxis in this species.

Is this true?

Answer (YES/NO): NO